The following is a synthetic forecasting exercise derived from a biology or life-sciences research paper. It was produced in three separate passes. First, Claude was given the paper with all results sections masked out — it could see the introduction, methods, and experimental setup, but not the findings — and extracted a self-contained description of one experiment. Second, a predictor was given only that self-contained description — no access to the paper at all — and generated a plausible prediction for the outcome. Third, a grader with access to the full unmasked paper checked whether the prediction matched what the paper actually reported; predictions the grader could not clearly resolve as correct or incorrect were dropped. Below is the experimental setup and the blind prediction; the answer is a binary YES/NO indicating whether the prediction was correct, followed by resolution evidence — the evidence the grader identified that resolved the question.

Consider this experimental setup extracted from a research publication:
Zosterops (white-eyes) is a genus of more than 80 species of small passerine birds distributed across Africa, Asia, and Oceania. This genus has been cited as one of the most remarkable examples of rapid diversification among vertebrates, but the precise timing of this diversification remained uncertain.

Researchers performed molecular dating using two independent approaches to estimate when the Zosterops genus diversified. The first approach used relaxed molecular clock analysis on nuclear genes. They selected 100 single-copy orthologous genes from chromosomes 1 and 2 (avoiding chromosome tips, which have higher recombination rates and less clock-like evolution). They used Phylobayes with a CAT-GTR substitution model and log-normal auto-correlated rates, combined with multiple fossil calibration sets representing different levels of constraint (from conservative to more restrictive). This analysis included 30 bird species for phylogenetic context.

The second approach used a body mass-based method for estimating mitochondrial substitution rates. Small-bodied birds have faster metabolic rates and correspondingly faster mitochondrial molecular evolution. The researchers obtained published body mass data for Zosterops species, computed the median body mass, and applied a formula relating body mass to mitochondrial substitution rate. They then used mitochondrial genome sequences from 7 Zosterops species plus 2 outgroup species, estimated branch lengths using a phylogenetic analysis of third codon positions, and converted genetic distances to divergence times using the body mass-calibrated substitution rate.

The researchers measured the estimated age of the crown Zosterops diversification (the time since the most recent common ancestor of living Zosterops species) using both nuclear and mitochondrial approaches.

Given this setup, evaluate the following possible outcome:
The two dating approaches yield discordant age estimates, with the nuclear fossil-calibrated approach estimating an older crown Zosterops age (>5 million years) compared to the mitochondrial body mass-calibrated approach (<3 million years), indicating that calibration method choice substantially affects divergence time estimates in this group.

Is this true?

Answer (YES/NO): NO